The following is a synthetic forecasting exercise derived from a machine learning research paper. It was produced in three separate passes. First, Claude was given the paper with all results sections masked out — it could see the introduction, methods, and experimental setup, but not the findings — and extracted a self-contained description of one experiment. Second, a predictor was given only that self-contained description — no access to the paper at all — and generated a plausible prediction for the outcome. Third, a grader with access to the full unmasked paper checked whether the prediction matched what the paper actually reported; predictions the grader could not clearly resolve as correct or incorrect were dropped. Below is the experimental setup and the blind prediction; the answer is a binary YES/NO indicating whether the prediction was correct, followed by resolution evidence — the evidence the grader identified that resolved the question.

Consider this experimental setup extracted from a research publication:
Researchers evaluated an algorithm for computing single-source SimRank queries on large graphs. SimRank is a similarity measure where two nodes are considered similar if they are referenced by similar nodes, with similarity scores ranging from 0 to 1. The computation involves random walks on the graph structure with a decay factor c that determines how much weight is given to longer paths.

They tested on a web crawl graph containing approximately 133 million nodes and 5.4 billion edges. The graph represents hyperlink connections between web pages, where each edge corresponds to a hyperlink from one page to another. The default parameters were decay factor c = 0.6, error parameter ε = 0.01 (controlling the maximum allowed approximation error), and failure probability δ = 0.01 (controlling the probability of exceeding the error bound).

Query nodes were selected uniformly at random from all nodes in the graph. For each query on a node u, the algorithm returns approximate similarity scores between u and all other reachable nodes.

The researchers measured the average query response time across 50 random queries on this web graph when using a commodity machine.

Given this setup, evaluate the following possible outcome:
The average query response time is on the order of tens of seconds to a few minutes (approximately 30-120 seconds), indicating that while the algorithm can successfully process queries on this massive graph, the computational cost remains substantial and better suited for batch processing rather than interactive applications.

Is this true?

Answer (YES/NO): NO